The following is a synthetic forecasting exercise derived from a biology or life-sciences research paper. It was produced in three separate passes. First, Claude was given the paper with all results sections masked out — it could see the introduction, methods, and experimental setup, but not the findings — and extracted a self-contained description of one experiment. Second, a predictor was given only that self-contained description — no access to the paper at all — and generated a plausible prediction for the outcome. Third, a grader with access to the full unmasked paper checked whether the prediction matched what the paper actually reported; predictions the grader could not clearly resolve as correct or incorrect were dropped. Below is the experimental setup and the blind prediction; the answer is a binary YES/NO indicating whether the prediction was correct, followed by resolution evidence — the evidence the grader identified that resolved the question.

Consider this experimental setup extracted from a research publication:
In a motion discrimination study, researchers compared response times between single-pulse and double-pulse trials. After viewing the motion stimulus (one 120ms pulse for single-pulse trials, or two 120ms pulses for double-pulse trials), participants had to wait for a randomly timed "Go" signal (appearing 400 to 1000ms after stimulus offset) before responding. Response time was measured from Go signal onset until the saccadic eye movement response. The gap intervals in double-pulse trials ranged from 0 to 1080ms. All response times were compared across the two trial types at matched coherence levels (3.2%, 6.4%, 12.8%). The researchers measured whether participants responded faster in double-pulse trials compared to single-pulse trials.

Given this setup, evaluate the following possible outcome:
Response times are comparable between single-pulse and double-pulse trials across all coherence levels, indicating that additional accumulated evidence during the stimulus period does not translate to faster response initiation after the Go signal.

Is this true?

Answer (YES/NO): NO